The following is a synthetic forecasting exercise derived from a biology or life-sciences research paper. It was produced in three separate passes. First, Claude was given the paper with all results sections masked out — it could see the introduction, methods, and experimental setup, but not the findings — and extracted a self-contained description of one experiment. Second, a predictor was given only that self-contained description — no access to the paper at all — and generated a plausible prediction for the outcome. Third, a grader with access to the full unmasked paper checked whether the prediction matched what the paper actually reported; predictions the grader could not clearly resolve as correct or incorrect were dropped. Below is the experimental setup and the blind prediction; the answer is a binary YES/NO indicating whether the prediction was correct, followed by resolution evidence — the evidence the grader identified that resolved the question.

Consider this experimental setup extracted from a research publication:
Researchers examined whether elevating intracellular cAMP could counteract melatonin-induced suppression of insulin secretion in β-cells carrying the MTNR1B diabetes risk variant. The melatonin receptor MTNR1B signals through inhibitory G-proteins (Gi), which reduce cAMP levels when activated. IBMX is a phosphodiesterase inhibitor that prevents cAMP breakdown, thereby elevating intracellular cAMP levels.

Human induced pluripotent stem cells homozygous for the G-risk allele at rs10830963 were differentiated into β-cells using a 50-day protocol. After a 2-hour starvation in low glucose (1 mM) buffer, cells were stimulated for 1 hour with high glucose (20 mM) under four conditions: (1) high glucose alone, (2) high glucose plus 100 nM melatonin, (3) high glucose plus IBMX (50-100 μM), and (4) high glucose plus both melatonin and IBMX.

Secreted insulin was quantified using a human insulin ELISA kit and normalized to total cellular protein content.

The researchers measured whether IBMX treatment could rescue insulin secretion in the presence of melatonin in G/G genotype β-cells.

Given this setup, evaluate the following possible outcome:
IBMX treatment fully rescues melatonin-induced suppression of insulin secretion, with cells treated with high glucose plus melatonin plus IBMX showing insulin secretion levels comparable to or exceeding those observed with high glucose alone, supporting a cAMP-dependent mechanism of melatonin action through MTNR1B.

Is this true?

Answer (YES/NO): NO